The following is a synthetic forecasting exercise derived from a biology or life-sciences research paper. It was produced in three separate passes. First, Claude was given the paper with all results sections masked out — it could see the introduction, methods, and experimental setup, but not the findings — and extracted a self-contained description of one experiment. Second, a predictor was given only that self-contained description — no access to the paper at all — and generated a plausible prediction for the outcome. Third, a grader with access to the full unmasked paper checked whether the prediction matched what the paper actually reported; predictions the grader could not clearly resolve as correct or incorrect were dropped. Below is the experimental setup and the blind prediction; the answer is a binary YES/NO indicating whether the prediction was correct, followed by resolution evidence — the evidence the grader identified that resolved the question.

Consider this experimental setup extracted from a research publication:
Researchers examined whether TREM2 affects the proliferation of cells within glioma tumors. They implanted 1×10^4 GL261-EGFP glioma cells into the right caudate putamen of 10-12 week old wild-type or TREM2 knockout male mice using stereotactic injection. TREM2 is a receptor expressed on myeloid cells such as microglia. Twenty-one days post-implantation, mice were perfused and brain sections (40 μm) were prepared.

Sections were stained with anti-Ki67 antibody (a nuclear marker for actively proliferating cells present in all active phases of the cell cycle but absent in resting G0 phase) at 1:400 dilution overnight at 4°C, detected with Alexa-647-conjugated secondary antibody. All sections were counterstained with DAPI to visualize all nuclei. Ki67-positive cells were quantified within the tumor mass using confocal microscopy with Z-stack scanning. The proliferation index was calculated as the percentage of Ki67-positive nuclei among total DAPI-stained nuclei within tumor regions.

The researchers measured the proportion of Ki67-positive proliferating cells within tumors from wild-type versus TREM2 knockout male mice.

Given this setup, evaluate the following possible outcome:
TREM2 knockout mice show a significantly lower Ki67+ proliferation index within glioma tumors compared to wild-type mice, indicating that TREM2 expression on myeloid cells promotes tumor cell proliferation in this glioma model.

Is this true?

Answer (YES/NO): YES